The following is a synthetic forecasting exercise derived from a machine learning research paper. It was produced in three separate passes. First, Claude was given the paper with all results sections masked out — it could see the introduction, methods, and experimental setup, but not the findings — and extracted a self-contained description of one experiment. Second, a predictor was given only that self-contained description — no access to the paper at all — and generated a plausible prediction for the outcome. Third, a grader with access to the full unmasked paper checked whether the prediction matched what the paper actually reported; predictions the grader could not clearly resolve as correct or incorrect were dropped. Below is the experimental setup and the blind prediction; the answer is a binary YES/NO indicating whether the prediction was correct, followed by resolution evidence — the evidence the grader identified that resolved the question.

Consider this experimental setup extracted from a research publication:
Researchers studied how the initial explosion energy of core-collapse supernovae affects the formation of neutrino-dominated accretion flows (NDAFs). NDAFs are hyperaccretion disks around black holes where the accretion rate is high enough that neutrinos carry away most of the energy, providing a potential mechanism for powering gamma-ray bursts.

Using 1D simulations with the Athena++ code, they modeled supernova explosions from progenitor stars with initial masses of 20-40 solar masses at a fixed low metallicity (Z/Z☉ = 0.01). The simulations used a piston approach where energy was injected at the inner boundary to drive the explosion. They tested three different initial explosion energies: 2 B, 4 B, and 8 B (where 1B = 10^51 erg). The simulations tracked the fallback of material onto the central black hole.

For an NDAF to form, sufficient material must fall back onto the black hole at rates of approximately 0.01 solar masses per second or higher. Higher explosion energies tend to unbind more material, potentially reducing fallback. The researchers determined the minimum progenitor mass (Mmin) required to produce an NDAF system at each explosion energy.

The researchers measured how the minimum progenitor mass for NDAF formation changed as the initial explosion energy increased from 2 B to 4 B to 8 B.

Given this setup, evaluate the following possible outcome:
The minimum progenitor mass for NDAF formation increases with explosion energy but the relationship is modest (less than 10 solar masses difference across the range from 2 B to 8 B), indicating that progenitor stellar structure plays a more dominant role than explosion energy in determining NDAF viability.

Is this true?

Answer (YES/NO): NO